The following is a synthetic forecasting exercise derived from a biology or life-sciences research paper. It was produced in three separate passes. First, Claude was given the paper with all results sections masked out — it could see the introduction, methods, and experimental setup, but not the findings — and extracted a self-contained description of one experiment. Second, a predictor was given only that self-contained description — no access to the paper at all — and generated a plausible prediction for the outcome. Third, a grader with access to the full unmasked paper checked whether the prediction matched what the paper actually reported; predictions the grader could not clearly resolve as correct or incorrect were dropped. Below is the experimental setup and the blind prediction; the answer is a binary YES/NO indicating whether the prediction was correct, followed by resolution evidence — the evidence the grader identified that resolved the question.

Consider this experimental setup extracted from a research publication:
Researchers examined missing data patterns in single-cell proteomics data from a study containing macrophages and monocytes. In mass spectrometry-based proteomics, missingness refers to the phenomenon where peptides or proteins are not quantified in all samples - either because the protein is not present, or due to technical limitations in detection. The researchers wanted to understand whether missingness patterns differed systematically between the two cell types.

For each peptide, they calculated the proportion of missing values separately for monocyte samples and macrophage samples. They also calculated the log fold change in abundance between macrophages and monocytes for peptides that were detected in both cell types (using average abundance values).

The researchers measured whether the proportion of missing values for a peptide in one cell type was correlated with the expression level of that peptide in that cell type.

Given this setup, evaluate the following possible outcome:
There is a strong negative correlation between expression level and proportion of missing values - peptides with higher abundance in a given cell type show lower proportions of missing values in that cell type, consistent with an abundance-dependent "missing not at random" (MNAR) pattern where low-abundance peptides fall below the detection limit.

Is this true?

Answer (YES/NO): NO